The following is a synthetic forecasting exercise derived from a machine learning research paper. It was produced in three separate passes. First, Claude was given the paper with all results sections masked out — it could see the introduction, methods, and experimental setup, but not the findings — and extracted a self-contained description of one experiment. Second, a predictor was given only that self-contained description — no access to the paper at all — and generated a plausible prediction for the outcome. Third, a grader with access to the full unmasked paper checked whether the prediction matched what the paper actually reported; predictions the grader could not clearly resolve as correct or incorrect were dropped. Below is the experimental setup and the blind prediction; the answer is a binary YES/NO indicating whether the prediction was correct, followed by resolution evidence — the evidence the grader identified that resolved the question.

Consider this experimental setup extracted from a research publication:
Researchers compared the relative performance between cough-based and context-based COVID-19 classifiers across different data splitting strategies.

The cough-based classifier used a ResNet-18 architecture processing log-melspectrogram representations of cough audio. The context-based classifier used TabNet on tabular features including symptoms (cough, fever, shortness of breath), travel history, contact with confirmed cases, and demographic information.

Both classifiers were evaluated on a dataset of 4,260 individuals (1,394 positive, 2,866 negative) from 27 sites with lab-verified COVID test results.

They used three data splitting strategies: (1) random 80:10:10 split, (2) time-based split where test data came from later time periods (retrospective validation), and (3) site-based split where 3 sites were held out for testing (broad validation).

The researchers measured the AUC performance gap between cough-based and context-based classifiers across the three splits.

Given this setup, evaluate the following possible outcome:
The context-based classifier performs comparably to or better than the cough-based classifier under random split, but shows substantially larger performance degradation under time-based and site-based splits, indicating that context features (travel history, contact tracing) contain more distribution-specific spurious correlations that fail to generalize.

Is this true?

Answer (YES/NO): NO